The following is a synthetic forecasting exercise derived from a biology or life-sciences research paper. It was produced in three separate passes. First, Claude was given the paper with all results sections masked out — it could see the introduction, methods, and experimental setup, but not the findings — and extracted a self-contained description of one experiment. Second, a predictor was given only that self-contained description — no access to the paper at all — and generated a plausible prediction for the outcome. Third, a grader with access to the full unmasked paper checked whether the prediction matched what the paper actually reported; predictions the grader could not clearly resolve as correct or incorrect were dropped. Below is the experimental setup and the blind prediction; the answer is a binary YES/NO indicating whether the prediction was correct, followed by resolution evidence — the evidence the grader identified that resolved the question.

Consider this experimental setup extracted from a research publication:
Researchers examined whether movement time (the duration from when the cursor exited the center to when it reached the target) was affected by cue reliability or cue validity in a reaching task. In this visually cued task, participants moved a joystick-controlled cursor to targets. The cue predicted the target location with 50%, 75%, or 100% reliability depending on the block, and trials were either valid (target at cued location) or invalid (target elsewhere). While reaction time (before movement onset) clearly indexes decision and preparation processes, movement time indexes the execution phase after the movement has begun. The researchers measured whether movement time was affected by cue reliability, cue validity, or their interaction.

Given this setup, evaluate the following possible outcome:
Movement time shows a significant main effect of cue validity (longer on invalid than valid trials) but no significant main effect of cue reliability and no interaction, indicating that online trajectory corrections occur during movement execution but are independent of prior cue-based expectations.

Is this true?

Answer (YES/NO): NO